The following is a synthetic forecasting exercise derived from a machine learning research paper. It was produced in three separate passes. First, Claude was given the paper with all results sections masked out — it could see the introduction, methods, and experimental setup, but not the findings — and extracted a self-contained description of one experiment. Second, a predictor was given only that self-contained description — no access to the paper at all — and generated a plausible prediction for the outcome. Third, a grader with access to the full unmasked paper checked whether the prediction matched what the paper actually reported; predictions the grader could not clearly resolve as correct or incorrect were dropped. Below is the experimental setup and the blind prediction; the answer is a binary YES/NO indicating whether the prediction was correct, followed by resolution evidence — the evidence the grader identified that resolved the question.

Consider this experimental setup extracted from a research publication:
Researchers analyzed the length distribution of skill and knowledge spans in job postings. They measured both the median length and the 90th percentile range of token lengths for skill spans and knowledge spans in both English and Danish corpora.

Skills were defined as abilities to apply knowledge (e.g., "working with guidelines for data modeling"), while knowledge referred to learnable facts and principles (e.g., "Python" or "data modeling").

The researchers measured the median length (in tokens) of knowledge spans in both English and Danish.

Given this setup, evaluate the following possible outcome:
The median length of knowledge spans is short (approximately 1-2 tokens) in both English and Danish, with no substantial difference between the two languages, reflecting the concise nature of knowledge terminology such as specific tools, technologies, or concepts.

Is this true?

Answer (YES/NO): YES